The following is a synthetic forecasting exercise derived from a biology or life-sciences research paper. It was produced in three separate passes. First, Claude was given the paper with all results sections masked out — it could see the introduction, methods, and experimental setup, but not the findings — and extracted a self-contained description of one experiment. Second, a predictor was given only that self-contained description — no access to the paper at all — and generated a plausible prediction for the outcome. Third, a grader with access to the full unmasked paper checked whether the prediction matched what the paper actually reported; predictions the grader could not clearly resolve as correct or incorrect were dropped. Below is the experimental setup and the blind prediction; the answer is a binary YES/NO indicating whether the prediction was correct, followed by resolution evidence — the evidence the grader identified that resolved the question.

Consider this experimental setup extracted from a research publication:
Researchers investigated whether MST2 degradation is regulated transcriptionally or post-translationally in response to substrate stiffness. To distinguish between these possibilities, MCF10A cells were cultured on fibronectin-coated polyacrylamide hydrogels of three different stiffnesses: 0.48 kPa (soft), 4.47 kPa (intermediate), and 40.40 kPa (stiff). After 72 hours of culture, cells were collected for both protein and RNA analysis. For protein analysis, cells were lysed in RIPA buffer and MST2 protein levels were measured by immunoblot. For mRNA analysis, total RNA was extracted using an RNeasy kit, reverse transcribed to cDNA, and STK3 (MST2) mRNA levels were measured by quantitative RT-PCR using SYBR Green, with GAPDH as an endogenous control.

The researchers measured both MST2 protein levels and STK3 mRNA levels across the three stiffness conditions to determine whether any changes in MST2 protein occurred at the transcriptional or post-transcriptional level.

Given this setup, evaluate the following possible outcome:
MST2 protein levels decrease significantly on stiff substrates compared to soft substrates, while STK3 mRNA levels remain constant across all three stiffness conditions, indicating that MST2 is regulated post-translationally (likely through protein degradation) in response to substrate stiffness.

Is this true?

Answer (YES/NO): YES